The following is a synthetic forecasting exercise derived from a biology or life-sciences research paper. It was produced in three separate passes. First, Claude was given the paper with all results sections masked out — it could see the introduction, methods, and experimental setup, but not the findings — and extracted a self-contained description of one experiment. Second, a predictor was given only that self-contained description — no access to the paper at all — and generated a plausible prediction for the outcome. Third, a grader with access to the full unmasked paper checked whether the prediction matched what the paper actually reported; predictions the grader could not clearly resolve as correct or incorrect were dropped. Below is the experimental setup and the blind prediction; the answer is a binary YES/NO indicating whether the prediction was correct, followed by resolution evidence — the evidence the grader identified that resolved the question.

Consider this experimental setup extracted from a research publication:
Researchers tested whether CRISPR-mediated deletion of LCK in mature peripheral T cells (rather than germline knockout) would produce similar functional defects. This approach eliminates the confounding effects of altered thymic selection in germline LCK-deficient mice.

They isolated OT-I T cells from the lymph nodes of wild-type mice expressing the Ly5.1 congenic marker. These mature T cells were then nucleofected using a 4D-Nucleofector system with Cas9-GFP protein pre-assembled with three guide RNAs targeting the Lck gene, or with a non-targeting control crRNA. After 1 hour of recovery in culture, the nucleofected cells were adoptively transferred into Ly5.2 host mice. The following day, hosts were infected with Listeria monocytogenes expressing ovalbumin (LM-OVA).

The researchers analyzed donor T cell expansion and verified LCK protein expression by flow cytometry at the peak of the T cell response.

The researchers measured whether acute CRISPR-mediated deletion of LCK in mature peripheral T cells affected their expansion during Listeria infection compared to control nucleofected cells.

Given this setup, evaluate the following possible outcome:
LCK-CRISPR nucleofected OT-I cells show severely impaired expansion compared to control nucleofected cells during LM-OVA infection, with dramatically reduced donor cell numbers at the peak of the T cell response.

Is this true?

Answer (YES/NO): NO